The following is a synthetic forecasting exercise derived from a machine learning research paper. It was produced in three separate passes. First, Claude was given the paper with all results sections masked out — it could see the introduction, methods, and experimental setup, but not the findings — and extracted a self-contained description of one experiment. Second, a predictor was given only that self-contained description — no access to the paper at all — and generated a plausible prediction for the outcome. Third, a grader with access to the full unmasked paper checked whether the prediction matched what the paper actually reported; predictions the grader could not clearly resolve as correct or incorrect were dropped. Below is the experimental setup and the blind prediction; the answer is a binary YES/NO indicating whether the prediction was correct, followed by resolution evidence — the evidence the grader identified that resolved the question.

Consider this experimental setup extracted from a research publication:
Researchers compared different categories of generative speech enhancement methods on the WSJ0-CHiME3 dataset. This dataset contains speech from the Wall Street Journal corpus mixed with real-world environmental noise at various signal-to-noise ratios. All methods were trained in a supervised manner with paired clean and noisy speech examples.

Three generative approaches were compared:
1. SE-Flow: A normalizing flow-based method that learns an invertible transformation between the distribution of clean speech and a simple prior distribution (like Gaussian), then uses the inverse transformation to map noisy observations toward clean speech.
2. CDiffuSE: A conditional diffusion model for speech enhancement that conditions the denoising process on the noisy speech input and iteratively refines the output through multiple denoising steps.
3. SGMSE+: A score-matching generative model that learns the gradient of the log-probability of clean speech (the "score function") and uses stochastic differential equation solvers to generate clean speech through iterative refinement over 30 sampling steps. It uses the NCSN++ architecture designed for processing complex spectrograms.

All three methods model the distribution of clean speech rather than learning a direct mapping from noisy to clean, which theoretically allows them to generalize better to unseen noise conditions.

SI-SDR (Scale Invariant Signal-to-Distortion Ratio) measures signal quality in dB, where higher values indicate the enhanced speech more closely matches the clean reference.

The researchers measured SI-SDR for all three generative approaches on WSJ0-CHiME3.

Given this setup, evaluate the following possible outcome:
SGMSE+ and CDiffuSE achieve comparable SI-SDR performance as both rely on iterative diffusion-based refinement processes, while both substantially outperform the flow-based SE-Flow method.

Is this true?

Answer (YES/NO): NO